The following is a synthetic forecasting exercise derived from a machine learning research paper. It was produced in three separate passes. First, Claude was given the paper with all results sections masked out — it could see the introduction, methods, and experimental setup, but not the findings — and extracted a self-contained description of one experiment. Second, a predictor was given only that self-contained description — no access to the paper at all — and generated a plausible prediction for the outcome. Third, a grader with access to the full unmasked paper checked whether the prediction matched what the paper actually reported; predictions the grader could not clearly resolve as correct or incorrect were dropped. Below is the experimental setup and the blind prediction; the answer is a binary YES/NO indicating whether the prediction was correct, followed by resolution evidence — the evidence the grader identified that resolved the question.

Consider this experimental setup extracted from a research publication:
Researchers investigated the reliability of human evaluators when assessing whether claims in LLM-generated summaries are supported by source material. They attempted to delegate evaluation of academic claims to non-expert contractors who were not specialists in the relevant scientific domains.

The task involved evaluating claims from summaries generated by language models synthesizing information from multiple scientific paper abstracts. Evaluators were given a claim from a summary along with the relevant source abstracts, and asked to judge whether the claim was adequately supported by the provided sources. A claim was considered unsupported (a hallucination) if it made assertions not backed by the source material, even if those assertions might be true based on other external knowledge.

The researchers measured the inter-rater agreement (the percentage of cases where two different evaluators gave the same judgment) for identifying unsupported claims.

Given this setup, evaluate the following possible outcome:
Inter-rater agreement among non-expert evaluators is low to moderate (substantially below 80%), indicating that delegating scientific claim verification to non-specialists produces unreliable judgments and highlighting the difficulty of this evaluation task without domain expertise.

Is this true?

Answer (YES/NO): YES